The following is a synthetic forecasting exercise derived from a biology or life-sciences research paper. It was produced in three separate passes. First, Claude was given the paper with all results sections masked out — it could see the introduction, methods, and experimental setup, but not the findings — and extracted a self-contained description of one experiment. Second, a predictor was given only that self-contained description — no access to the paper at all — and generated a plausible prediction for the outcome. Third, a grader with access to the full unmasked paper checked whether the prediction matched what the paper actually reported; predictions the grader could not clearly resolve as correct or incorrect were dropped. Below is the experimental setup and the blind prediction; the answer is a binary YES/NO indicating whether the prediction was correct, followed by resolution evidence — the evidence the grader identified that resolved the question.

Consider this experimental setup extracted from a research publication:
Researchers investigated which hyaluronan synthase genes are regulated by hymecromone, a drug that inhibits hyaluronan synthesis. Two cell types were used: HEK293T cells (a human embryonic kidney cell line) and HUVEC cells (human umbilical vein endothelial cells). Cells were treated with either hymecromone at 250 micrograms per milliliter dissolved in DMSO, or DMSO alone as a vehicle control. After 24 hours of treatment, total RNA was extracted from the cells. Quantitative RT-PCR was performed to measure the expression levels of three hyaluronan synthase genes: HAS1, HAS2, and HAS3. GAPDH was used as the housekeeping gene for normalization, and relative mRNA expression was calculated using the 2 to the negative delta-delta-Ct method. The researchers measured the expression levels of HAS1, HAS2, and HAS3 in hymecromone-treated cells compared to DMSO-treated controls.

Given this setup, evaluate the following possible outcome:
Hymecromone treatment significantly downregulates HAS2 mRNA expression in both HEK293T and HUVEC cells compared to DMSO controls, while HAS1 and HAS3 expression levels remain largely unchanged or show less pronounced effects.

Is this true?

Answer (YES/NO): NO